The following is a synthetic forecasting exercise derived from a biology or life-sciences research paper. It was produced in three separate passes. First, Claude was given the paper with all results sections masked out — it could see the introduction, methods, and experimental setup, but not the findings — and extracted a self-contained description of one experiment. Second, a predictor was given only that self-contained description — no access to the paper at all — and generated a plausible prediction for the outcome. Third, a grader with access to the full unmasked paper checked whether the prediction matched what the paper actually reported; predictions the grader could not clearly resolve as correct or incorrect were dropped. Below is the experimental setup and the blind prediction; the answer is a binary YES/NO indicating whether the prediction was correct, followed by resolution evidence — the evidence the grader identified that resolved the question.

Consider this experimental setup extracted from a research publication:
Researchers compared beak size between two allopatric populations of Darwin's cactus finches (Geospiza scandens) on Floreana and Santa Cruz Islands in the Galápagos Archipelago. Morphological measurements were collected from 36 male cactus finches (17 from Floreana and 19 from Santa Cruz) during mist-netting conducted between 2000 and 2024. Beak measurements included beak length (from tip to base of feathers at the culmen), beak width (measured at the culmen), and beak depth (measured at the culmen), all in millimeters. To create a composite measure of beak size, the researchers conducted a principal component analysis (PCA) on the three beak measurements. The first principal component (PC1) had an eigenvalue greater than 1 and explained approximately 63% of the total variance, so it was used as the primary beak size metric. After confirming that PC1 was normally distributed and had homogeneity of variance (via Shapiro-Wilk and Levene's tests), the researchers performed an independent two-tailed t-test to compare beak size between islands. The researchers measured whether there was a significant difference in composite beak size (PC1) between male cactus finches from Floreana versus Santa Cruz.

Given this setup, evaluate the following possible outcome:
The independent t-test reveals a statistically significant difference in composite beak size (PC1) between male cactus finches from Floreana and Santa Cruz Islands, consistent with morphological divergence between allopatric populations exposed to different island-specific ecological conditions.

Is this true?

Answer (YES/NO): YES